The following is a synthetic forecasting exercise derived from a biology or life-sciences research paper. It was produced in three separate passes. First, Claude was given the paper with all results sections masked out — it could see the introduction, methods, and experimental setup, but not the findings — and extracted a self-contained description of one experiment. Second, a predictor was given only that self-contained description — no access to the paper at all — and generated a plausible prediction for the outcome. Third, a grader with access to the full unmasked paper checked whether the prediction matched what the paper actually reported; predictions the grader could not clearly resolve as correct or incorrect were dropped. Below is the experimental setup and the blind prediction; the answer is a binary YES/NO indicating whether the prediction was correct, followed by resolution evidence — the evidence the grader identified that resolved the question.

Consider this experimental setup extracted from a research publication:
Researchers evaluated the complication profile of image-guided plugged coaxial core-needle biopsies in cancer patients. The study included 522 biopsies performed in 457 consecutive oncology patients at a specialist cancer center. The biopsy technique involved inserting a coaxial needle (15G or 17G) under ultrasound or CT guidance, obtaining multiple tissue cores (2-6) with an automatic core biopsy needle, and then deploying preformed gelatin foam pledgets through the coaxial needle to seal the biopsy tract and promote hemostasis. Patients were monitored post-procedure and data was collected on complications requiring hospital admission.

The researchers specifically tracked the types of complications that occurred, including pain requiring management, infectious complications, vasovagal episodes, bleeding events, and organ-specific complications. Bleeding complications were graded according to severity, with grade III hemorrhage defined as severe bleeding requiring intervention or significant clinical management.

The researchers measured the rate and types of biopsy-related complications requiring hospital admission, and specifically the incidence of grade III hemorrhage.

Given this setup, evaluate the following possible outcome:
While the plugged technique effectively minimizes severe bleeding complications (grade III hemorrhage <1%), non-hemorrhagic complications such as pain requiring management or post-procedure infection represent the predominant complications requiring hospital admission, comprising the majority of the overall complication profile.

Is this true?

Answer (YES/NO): YES